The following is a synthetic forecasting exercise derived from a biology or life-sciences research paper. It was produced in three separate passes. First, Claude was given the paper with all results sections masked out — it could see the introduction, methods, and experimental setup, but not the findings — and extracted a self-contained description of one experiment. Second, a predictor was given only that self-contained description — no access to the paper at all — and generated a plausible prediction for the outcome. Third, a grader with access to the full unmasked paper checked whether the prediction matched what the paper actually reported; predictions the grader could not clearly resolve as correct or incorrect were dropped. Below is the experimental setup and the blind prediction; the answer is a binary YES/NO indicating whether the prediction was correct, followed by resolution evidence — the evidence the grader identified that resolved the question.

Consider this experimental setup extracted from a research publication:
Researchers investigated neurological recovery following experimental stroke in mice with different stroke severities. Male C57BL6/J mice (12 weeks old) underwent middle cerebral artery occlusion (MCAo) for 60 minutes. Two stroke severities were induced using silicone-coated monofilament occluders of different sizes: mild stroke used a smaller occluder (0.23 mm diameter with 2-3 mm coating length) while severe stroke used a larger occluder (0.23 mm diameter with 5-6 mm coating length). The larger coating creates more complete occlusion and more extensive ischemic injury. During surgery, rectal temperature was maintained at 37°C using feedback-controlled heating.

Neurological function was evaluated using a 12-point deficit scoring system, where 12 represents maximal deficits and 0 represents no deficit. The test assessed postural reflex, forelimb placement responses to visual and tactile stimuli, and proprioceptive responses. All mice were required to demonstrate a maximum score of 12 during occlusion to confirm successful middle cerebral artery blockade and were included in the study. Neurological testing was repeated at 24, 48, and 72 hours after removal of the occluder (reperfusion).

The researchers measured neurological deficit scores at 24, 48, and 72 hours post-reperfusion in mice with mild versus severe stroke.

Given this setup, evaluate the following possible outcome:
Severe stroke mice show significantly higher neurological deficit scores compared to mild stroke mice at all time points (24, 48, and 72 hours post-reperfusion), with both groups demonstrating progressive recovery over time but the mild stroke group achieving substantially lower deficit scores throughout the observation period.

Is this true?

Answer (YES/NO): YES